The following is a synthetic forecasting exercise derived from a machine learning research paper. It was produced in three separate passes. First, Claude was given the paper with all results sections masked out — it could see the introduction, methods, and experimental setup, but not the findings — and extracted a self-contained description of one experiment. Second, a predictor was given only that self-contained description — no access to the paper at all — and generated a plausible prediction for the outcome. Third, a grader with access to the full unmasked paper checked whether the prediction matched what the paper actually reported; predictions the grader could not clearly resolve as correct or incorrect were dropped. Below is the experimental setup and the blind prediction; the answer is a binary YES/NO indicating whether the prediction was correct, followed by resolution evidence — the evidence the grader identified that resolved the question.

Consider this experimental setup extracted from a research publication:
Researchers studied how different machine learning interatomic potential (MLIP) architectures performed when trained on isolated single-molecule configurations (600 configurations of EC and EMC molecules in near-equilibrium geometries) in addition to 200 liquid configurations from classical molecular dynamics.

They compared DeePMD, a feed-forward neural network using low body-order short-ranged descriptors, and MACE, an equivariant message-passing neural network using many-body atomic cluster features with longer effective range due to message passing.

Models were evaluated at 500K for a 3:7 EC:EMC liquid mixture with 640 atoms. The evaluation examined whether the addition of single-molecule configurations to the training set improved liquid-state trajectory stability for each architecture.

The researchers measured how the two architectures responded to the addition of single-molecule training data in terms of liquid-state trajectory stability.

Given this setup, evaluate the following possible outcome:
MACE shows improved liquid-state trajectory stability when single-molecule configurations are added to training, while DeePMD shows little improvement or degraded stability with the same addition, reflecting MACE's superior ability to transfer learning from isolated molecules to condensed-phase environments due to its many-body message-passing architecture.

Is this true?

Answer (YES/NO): NO